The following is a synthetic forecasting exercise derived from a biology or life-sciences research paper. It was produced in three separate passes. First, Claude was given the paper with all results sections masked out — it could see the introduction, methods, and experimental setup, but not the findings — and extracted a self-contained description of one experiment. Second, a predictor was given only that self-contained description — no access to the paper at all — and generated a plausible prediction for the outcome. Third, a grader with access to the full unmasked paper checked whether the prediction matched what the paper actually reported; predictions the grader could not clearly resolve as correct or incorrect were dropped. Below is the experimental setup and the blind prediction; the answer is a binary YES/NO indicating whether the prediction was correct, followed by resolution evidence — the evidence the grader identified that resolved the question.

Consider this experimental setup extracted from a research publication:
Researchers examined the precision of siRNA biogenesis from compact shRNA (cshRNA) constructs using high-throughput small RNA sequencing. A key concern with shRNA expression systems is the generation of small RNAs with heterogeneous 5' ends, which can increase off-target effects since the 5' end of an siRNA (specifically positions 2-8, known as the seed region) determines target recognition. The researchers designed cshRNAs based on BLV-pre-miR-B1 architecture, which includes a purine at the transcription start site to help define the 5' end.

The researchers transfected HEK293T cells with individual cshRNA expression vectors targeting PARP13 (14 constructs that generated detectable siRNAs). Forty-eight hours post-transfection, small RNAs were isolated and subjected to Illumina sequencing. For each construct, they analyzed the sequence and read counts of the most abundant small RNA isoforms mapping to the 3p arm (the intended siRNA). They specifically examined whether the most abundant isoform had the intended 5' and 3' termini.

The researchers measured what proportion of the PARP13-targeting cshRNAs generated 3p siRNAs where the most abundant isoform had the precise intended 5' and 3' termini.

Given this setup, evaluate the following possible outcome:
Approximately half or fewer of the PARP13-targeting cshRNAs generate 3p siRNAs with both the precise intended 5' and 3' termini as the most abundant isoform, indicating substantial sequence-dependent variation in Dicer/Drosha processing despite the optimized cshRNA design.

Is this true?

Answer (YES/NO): NO